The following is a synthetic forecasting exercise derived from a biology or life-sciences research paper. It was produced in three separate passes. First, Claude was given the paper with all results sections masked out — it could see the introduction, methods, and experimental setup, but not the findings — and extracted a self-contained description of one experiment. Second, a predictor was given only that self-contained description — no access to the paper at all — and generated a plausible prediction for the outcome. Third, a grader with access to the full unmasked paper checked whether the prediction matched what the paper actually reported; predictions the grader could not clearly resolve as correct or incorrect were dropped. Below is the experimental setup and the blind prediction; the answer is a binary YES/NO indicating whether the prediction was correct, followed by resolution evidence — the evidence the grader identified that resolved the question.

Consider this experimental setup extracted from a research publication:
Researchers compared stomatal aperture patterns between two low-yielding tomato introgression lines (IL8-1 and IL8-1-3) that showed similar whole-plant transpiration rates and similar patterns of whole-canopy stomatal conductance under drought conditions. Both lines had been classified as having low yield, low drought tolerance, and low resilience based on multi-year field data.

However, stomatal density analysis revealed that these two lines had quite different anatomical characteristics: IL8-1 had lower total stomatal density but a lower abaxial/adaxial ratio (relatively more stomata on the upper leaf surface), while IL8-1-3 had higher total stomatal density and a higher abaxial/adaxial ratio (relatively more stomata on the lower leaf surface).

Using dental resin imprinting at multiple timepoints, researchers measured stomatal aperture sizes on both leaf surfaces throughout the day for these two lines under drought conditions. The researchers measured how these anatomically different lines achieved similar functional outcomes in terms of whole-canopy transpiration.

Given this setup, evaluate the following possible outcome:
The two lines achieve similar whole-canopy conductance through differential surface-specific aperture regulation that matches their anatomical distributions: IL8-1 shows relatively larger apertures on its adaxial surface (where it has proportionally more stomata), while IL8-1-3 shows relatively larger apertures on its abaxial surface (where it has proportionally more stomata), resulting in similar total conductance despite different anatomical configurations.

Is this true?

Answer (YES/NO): NO